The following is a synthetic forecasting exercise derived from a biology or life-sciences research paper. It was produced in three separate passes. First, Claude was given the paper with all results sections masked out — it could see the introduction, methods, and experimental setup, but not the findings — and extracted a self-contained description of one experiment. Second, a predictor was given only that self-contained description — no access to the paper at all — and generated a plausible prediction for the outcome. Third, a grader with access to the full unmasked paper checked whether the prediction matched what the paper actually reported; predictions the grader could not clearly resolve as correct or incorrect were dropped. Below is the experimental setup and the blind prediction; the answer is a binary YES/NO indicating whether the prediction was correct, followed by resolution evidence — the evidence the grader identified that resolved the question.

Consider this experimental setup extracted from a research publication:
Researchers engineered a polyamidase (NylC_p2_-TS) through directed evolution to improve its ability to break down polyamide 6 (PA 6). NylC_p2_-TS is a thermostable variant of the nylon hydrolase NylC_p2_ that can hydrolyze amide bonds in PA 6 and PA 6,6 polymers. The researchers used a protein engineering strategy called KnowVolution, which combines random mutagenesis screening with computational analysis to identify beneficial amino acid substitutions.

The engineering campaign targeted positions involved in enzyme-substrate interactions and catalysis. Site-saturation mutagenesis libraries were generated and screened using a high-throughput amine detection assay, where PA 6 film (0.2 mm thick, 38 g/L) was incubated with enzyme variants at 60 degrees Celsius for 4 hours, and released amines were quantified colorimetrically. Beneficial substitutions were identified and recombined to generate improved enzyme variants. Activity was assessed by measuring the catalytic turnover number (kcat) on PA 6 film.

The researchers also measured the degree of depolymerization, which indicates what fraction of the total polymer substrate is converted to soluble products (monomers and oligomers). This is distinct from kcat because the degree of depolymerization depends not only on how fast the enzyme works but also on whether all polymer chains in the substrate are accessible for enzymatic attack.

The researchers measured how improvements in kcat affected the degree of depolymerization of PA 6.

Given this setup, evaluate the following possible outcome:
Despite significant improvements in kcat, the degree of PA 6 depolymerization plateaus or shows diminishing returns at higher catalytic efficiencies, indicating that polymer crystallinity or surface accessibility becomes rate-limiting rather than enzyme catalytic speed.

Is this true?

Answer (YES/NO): YES